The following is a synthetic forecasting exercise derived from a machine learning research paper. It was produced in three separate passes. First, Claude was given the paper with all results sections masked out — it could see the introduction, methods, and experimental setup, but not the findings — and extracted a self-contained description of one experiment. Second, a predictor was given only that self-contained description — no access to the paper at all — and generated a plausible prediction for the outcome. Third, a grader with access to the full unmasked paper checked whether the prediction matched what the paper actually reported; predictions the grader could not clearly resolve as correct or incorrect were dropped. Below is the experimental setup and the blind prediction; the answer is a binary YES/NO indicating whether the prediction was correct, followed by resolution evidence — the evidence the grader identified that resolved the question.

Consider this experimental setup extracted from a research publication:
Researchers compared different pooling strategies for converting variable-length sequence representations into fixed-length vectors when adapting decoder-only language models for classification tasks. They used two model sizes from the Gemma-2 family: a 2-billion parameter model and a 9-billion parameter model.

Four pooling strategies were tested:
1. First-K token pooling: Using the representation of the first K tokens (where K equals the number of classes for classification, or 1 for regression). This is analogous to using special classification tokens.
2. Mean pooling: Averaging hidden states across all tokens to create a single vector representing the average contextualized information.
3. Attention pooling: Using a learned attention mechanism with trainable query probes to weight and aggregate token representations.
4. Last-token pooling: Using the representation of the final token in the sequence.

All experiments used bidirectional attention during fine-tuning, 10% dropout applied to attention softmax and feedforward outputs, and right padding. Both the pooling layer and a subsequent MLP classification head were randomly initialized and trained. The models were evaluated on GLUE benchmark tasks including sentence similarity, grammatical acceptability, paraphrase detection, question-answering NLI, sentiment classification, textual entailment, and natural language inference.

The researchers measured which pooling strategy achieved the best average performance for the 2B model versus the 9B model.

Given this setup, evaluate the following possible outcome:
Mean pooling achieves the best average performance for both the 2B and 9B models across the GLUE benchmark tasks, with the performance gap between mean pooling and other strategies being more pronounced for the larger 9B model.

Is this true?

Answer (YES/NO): NO